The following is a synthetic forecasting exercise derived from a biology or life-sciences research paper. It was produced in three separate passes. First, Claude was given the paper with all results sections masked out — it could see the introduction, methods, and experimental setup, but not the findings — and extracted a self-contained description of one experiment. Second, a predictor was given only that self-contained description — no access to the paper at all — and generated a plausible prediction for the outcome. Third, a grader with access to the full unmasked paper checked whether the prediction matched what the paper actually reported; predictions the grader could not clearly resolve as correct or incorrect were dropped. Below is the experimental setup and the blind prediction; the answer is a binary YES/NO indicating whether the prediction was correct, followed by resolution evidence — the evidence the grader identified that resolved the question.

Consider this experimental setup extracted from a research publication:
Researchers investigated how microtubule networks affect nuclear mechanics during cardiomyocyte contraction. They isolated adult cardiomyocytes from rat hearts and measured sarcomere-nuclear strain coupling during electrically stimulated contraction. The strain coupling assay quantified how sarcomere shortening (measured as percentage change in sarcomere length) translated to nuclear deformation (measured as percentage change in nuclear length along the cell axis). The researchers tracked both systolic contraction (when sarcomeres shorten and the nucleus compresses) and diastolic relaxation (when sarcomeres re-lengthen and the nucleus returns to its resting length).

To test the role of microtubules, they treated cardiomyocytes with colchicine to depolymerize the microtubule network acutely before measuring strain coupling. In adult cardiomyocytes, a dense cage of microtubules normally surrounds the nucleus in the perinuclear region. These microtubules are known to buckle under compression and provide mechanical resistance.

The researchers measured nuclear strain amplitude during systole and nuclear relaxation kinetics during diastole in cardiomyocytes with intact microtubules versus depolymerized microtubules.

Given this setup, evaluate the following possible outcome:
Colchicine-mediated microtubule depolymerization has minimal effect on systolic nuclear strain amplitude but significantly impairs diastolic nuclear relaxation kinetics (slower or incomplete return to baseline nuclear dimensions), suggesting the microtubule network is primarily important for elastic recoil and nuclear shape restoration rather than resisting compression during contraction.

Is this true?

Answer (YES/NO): NO